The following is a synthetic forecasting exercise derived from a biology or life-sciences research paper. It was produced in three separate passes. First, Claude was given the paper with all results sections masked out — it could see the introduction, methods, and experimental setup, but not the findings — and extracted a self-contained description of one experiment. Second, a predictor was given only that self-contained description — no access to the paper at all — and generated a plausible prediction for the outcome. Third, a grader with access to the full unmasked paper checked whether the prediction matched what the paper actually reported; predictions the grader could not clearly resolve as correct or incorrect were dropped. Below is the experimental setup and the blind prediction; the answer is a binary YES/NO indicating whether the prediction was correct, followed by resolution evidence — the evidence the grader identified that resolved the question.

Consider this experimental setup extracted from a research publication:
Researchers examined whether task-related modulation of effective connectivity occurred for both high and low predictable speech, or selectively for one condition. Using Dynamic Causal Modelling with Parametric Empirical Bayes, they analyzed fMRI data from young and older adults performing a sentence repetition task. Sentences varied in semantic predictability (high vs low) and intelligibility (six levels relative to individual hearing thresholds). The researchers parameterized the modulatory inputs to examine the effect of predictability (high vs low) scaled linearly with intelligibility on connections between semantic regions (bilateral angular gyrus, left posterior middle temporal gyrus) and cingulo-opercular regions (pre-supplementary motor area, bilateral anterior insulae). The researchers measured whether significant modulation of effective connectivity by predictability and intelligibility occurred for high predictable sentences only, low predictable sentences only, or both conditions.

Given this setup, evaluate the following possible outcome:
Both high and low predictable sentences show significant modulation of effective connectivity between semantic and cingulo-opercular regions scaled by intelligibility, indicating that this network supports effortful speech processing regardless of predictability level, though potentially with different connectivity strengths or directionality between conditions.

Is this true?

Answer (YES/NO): NO